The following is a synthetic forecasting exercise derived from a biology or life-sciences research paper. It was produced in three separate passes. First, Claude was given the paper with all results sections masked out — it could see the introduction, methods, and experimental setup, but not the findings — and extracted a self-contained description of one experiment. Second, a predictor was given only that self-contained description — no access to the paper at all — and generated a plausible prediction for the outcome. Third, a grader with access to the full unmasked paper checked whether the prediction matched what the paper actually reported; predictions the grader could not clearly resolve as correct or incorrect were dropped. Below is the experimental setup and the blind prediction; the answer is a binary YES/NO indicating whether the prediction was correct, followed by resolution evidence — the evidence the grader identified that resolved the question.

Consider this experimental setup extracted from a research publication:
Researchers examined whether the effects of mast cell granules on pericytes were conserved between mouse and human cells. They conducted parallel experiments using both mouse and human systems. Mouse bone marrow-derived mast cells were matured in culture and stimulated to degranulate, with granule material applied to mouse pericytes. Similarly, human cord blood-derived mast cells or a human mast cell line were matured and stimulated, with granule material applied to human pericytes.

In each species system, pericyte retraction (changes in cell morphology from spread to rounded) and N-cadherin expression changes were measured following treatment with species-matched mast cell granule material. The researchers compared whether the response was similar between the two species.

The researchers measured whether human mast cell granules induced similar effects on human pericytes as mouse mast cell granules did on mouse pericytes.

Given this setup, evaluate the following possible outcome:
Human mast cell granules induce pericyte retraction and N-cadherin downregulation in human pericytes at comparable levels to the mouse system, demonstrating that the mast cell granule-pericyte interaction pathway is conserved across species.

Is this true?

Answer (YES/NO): NO